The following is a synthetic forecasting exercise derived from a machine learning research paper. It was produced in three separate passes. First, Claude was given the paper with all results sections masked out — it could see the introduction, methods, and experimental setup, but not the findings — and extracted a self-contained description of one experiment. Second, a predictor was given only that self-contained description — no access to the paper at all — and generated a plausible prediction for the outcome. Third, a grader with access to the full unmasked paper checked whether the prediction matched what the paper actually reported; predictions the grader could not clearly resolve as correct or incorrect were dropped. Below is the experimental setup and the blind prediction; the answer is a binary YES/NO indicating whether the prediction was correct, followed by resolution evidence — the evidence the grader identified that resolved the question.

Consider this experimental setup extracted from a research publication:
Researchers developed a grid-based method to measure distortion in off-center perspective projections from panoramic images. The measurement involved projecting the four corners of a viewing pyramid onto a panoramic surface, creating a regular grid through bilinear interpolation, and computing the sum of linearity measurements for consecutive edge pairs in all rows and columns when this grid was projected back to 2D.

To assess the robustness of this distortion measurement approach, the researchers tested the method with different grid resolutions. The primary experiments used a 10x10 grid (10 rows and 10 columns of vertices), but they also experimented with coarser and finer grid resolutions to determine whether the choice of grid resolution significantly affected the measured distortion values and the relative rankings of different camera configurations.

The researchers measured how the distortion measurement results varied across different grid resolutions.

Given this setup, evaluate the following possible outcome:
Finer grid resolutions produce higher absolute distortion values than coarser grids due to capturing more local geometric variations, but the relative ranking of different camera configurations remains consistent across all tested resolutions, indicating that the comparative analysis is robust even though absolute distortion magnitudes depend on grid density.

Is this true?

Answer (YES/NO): NO